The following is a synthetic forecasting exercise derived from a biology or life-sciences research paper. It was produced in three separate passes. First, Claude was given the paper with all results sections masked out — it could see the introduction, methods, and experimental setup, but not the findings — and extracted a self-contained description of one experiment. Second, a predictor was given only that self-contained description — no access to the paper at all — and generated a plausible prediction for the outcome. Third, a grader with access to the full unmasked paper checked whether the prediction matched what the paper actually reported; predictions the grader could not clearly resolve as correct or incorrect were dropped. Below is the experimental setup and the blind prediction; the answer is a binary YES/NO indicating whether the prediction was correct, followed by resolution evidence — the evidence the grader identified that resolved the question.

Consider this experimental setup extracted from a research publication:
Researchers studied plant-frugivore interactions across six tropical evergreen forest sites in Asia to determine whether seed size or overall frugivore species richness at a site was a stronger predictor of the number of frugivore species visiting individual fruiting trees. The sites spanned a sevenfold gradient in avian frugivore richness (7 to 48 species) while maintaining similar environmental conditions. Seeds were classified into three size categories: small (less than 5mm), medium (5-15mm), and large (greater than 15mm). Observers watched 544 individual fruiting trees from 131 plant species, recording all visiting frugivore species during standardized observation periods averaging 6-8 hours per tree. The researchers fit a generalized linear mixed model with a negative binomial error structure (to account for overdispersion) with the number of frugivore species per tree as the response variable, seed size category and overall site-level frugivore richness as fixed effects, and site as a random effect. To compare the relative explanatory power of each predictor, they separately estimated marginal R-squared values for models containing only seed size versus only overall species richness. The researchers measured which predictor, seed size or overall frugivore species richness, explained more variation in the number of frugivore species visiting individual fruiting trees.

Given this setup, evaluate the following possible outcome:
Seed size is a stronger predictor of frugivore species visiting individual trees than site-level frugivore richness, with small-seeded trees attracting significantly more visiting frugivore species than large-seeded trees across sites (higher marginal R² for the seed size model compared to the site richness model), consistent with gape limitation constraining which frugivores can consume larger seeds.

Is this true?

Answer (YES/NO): YES